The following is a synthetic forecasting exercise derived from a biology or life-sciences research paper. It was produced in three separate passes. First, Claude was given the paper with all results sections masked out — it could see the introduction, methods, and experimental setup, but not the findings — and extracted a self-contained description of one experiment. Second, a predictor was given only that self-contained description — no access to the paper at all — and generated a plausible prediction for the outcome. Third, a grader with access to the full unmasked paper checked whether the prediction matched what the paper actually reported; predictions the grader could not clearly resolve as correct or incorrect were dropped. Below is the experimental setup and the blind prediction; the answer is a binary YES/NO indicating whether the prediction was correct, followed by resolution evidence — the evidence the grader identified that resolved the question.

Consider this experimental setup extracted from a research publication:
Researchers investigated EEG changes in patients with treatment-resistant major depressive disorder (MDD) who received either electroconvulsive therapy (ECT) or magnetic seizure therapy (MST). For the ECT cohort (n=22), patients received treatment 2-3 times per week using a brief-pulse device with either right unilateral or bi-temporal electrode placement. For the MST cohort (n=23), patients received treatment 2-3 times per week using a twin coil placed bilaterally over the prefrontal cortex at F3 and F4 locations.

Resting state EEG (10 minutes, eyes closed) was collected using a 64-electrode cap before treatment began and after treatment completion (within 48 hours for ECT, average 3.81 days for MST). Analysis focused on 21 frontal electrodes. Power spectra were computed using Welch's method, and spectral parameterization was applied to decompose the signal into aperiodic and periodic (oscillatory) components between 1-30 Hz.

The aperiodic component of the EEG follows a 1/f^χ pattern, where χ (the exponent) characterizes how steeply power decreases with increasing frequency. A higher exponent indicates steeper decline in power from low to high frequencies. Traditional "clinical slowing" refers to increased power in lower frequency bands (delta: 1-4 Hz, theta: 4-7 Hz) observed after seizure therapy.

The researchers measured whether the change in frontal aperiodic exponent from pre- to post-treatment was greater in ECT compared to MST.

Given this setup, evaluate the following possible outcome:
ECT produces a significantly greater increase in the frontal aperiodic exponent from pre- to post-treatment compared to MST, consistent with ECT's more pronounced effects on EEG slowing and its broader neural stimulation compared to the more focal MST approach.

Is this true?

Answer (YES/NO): YES